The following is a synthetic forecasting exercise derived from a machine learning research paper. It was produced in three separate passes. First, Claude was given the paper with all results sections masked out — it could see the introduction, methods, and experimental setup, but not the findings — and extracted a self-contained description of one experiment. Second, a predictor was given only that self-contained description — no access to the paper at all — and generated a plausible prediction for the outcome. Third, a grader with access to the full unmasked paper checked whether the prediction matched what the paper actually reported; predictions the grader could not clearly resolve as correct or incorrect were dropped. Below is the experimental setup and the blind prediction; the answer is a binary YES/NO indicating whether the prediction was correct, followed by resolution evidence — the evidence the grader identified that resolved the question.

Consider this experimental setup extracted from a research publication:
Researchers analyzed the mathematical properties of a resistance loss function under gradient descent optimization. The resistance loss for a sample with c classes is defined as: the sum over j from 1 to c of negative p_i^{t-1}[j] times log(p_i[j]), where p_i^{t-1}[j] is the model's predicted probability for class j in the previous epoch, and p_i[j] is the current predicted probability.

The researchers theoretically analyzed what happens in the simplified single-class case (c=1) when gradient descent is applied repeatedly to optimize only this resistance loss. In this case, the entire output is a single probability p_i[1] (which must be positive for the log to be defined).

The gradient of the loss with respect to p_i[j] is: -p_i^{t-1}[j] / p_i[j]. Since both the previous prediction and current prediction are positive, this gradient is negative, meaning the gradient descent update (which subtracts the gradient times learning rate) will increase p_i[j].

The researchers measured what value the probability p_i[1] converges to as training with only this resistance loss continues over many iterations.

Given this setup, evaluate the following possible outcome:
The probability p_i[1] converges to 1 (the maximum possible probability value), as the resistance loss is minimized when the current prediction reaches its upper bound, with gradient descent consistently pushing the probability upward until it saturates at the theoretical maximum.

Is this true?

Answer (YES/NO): YES